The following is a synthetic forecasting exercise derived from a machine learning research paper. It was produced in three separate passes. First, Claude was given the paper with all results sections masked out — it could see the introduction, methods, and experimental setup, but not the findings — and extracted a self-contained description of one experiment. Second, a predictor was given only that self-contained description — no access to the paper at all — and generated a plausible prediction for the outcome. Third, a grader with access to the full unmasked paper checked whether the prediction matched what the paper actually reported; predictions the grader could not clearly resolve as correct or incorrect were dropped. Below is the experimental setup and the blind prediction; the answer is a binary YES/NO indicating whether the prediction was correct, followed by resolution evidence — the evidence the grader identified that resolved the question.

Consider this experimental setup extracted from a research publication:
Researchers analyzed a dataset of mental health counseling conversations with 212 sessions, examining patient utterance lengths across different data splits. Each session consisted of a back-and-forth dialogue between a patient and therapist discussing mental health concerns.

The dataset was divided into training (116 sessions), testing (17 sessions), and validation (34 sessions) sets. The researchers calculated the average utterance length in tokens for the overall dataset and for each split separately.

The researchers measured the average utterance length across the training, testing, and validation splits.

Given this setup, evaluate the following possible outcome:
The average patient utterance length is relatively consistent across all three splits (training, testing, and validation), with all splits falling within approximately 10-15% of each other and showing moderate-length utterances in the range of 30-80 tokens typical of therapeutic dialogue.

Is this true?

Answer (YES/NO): NO